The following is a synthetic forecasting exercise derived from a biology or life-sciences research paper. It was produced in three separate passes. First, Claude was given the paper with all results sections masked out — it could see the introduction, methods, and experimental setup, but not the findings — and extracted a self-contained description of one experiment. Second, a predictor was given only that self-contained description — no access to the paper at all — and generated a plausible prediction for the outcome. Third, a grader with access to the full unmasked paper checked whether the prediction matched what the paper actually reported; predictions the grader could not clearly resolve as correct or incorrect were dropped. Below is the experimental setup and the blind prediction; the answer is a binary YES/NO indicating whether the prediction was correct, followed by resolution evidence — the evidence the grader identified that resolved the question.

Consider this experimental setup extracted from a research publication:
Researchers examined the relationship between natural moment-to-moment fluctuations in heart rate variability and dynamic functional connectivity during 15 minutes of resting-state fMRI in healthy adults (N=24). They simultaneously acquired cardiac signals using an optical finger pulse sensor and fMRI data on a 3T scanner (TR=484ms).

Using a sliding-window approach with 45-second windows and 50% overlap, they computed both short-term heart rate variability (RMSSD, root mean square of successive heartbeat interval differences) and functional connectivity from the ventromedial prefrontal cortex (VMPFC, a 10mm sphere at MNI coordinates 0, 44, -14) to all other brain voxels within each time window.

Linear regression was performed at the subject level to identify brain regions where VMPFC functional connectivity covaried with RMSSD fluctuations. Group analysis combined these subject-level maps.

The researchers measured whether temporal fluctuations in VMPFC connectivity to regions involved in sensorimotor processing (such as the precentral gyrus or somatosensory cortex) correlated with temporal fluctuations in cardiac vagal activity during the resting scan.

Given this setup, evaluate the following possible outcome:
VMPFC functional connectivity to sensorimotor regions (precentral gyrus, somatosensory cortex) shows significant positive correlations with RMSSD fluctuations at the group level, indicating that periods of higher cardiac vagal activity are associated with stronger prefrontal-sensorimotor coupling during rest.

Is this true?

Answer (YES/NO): NO